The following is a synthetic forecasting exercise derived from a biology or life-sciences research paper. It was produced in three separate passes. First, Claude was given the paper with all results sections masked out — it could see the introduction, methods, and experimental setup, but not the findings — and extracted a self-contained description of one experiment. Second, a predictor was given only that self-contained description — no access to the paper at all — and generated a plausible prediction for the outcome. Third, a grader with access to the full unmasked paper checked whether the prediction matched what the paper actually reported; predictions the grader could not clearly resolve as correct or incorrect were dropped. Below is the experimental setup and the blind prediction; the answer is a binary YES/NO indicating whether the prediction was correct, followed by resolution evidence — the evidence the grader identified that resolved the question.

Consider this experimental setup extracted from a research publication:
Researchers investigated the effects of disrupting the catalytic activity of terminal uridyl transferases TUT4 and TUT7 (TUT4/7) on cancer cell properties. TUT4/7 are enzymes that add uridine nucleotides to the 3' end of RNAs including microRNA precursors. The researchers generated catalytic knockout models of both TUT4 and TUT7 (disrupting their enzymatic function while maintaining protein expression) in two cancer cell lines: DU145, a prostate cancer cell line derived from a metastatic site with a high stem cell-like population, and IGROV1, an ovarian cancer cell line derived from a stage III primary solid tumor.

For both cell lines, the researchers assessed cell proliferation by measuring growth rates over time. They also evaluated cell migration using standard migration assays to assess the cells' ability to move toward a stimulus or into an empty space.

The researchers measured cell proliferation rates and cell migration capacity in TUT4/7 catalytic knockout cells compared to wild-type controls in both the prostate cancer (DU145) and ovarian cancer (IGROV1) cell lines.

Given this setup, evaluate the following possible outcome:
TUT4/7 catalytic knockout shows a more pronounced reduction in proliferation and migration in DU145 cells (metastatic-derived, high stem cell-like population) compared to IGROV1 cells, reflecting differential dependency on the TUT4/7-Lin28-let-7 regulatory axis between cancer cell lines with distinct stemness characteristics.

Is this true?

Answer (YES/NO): NO